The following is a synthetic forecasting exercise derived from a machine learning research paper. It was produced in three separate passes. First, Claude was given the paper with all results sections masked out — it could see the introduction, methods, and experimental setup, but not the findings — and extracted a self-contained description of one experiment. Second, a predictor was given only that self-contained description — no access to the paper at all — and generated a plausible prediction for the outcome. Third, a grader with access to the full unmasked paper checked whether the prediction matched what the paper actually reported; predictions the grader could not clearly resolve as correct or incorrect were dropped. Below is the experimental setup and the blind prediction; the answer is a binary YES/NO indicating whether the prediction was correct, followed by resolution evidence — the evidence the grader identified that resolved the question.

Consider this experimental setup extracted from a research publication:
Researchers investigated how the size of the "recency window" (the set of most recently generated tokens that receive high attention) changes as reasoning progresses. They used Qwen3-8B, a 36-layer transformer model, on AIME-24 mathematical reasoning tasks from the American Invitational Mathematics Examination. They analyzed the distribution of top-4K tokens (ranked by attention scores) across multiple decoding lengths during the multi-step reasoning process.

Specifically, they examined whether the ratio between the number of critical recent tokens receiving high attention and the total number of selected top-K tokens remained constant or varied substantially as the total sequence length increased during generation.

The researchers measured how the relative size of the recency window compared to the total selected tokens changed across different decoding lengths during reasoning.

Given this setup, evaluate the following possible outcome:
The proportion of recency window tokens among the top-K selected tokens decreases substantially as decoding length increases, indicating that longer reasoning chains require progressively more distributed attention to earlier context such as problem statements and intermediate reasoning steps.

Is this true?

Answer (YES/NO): NO